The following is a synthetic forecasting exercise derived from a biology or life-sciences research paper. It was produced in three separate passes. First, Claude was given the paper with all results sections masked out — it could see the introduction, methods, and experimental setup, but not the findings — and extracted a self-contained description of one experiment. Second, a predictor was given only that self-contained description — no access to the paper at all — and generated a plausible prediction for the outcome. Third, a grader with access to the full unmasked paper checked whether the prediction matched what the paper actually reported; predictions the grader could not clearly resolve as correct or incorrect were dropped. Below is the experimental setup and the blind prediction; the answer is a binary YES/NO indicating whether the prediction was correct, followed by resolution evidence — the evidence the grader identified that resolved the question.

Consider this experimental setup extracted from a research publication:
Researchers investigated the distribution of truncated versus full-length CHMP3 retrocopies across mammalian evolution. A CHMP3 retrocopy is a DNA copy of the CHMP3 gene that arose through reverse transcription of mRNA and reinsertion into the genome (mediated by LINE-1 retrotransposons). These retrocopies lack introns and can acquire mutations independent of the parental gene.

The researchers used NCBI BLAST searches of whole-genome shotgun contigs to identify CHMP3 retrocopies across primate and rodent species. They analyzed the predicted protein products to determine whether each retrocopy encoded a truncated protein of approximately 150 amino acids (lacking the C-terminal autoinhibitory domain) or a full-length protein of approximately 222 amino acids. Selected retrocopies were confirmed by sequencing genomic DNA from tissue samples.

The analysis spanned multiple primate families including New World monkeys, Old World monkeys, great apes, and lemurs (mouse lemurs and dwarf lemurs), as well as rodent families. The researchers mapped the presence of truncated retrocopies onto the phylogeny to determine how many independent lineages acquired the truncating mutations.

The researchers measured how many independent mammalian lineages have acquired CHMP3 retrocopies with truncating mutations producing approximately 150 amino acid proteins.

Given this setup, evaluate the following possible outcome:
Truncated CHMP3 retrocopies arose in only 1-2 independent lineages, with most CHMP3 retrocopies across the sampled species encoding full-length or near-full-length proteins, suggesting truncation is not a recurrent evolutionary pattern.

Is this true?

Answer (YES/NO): NO